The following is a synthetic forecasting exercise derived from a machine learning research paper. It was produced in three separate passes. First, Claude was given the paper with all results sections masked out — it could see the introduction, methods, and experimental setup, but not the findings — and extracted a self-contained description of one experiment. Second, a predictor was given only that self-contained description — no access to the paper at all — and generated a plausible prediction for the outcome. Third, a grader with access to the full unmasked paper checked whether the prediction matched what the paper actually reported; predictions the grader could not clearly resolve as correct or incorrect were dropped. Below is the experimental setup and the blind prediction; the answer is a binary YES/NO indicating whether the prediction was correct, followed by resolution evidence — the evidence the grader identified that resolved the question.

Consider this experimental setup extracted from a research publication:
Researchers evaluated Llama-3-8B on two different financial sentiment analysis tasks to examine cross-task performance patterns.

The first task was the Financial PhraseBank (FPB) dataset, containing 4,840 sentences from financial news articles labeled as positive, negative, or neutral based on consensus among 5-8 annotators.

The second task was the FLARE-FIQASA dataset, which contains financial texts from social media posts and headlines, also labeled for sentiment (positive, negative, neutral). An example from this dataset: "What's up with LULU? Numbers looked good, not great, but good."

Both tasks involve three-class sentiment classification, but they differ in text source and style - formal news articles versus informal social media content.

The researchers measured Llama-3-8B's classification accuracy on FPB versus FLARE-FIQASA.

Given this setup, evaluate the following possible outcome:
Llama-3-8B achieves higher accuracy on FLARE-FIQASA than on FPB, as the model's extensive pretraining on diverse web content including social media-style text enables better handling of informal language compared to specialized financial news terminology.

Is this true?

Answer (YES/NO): NO